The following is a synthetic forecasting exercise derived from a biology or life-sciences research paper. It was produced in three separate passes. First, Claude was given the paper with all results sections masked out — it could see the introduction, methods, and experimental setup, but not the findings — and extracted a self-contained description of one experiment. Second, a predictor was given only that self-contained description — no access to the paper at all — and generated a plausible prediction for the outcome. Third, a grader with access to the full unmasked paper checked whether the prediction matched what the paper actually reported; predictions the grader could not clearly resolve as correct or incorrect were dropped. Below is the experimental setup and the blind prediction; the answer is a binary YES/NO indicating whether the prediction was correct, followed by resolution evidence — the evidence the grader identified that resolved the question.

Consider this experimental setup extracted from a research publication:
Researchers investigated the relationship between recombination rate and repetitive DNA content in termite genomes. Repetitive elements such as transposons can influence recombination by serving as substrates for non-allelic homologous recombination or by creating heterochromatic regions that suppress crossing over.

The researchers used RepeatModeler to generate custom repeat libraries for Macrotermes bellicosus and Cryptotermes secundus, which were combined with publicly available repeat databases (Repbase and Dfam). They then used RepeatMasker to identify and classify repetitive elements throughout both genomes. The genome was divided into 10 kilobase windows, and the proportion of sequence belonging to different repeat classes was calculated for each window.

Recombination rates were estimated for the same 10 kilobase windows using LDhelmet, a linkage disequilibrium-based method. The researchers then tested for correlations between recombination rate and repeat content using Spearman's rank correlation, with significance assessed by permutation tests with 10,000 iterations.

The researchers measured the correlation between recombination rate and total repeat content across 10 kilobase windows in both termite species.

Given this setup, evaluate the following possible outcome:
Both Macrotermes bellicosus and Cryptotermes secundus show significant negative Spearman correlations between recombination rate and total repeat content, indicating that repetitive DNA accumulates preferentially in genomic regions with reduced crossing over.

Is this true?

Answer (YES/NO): NO